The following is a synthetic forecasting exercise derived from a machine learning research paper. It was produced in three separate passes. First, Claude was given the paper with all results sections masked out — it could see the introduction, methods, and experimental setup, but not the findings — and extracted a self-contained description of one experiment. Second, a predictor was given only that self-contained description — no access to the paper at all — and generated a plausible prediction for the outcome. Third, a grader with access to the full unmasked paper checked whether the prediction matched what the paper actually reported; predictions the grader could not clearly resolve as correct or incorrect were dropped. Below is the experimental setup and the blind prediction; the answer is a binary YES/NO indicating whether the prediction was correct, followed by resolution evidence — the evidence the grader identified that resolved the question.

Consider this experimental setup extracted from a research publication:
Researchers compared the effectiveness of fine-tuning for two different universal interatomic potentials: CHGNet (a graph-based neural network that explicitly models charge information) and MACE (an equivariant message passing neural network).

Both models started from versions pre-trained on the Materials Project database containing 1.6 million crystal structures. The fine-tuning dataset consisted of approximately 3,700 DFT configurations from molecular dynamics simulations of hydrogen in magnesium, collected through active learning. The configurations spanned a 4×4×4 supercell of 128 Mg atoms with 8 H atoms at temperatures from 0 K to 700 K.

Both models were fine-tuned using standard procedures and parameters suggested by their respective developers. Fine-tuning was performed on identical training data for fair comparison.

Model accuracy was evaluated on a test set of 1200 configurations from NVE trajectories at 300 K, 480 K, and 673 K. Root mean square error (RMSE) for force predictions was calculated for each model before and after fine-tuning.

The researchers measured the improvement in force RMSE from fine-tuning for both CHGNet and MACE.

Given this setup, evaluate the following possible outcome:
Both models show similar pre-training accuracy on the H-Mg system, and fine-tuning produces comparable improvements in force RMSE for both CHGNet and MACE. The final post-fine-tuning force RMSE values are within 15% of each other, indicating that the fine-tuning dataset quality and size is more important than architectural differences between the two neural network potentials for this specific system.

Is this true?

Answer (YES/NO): NO